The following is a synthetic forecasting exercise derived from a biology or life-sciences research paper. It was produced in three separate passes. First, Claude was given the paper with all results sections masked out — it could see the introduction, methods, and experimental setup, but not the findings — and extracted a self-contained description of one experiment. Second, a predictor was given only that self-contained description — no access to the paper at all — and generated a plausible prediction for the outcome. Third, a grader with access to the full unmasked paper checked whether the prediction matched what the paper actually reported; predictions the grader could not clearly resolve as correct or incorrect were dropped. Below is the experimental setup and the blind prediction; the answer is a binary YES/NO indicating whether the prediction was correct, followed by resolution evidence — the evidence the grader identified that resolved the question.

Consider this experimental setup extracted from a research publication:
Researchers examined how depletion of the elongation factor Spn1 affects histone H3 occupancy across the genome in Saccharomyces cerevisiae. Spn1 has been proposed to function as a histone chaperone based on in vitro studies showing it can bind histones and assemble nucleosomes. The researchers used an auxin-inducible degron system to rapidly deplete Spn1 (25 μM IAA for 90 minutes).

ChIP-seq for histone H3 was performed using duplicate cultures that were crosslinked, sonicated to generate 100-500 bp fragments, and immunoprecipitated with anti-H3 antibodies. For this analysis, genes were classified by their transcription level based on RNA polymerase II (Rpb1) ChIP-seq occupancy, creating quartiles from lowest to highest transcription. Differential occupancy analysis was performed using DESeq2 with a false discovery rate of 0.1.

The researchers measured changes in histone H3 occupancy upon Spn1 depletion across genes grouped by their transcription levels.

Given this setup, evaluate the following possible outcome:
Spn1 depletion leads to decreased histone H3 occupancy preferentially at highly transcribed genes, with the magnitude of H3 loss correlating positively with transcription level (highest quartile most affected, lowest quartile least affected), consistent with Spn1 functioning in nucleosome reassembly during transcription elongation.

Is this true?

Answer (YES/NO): NO